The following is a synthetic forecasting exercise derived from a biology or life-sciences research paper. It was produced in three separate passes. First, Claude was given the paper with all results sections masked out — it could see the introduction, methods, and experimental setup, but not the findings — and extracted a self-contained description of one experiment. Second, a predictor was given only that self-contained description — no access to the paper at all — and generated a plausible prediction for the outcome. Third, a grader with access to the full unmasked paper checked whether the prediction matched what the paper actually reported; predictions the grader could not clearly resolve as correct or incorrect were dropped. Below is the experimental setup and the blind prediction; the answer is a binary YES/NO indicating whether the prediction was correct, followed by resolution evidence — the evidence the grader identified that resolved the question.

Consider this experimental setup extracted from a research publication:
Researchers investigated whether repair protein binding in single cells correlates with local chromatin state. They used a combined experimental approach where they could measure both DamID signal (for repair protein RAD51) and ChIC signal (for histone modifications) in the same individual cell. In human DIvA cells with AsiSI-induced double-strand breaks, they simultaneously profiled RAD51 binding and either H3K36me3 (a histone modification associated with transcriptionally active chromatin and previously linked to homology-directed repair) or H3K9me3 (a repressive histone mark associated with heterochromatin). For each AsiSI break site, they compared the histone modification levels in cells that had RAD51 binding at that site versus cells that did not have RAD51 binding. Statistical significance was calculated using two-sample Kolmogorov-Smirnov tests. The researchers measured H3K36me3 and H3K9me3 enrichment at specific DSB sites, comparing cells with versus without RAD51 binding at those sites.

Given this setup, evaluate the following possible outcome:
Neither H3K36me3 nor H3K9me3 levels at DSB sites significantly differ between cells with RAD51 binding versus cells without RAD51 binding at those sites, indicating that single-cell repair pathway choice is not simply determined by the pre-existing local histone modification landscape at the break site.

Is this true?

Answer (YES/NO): NO